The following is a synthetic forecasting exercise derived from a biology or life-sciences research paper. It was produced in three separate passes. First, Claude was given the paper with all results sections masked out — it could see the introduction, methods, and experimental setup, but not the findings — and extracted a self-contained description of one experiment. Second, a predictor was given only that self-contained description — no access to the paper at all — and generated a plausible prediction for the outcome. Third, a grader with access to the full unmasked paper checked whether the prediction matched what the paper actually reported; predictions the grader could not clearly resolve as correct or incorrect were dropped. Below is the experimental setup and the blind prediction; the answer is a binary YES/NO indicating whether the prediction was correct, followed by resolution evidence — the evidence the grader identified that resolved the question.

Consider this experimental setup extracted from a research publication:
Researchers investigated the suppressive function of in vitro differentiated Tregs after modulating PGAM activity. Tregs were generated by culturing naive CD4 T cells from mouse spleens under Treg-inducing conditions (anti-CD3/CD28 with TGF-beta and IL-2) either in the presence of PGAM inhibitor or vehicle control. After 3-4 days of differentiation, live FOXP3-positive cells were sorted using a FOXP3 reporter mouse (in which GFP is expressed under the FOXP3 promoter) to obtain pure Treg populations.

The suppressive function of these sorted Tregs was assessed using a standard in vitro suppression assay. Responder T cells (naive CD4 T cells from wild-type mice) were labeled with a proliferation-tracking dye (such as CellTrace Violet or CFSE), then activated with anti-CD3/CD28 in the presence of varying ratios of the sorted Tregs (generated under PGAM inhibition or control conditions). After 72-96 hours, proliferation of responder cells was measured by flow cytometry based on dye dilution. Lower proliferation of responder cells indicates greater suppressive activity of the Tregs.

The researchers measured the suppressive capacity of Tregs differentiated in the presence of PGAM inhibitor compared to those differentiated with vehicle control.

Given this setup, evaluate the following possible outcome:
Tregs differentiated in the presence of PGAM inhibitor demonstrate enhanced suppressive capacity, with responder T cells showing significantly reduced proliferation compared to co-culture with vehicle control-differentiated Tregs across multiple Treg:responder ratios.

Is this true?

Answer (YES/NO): NO